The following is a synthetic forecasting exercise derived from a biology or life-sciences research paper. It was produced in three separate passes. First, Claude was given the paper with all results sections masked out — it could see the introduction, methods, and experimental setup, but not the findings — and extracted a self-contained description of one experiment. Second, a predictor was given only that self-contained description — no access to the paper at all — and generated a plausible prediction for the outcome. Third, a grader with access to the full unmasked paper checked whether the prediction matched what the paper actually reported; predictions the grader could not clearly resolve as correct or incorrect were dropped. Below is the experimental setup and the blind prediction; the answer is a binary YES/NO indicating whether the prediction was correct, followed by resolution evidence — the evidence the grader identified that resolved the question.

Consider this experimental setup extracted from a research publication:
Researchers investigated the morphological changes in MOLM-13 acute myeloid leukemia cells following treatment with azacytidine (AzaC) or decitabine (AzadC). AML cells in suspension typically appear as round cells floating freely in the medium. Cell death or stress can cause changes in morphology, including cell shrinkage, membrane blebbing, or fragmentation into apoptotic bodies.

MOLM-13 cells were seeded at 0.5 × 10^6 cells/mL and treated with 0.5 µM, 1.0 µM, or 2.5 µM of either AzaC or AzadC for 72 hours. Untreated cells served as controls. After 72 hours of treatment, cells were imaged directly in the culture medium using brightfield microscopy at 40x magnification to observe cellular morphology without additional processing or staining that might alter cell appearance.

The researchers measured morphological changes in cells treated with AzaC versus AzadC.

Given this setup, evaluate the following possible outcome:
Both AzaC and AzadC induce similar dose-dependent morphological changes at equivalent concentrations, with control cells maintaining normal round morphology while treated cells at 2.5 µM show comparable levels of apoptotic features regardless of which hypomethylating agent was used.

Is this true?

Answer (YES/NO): NO